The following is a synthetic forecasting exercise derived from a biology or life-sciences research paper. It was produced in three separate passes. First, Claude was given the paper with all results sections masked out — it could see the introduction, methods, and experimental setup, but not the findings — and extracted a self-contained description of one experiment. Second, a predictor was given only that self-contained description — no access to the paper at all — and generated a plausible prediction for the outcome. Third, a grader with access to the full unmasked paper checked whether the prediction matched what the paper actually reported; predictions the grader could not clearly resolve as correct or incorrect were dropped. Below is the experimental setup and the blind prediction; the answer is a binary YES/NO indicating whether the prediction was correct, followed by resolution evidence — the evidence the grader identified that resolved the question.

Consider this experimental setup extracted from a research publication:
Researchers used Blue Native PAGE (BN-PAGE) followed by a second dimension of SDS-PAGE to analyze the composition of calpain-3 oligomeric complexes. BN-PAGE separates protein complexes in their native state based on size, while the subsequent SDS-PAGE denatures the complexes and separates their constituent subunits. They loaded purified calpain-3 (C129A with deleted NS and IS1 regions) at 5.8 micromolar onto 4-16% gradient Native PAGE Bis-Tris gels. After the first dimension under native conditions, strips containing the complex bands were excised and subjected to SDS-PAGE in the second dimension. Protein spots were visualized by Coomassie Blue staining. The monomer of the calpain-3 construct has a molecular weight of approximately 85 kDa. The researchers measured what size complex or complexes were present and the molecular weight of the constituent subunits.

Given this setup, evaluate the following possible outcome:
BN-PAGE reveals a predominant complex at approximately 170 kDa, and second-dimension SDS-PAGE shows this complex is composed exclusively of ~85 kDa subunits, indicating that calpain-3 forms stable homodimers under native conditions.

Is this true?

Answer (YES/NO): NO